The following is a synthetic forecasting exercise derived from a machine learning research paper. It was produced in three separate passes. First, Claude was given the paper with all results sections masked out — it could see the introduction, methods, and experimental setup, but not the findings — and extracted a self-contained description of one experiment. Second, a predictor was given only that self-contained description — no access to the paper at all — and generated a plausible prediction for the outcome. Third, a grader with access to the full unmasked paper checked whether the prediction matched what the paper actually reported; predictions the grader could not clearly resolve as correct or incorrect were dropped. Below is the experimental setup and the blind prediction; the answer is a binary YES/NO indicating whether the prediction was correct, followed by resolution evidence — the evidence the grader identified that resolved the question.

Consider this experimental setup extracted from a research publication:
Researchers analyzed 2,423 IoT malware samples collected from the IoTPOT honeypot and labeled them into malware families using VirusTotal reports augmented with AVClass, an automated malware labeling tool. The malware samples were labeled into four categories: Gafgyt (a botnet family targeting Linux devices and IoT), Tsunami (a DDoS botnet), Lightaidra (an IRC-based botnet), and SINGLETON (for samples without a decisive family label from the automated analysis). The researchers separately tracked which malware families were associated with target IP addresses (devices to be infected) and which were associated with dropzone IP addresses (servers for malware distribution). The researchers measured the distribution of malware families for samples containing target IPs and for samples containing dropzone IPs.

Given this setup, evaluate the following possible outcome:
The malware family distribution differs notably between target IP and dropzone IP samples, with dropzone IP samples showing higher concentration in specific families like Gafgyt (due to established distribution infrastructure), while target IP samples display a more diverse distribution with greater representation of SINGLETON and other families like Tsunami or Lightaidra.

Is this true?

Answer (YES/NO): NO